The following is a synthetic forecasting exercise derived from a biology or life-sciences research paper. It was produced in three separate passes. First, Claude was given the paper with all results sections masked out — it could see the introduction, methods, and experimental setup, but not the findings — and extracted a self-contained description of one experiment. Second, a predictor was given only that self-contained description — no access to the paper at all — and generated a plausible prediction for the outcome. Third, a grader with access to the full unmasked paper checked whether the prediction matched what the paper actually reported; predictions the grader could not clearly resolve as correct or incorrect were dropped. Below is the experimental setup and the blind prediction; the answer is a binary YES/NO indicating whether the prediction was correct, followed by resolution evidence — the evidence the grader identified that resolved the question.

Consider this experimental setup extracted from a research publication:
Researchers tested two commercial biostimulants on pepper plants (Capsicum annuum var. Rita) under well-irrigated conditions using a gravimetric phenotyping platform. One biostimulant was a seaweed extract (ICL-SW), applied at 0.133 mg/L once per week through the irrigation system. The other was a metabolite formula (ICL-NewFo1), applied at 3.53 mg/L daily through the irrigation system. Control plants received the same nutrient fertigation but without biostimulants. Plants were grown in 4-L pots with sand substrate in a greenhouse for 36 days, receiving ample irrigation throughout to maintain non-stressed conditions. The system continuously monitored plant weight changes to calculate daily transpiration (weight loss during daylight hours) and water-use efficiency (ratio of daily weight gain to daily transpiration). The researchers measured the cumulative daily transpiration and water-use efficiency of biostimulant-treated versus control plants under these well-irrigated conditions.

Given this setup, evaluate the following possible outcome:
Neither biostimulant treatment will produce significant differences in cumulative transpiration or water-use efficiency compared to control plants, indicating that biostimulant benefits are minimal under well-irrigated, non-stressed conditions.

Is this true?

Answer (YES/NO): NO